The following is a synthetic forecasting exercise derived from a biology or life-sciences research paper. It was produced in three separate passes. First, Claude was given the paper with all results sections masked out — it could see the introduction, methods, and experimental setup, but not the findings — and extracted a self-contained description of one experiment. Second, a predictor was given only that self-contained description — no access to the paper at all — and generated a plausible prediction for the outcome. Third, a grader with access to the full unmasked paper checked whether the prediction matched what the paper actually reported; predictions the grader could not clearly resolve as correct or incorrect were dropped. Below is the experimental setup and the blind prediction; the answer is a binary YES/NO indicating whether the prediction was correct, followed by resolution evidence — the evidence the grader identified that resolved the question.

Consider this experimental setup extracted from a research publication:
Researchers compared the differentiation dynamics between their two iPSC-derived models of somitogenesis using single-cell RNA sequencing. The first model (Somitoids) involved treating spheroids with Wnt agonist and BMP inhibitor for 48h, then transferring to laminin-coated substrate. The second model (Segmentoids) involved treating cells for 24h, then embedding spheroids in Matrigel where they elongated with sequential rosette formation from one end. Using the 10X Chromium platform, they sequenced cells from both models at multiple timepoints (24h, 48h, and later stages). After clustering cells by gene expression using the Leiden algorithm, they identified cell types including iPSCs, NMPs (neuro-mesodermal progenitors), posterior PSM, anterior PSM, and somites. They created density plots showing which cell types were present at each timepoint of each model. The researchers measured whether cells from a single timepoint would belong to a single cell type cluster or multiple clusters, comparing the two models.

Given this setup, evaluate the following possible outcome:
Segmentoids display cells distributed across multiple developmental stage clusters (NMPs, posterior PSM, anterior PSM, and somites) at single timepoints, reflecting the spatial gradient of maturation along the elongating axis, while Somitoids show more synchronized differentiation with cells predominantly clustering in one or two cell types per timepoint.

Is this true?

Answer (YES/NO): YES